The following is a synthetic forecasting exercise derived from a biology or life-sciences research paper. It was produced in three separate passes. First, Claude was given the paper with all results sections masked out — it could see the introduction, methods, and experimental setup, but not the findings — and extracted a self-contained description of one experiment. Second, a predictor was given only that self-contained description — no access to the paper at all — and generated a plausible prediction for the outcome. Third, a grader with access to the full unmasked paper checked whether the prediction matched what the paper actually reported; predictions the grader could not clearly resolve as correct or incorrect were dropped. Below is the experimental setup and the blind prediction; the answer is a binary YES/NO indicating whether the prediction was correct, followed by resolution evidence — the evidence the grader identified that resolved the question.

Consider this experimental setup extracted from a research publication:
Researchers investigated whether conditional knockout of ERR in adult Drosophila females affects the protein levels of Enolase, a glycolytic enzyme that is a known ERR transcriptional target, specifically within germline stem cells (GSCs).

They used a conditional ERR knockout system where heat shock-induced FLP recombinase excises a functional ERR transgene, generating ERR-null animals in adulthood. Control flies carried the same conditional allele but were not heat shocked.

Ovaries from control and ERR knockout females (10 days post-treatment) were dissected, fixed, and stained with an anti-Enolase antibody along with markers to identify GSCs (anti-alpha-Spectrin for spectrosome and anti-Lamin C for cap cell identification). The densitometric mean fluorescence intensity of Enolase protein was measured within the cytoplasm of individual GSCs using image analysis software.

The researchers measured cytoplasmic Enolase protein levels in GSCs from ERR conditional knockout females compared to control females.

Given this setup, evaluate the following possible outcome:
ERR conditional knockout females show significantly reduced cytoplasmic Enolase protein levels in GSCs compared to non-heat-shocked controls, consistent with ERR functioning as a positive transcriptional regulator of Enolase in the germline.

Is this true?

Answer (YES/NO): YES